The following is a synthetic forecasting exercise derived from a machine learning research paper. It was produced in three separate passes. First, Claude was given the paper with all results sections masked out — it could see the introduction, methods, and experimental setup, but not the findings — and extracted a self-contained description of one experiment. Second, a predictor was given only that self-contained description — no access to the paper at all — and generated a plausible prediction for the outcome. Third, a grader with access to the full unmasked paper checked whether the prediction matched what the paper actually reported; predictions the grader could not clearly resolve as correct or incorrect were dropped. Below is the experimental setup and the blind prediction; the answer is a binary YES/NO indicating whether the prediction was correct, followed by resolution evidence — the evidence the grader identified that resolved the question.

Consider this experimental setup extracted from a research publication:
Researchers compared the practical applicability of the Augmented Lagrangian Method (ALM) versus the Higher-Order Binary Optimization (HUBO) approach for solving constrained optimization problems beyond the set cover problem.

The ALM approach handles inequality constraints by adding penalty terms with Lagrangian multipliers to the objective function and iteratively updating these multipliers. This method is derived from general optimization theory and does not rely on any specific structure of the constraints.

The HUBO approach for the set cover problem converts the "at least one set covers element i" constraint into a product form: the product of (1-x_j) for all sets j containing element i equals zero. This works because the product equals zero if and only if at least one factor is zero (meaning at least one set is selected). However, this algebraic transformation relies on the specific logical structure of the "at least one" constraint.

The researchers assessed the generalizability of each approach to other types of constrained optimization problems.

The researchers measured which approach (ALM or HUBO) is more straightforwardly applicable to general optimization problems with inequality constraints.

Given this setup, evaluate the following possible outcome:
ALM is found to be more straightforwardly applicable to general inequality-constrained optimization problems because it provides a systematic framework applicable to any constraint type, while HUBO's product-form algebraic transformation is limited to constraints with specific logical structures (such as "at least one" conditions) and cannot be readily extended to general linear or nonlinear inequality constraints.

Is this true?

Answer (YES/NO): YES